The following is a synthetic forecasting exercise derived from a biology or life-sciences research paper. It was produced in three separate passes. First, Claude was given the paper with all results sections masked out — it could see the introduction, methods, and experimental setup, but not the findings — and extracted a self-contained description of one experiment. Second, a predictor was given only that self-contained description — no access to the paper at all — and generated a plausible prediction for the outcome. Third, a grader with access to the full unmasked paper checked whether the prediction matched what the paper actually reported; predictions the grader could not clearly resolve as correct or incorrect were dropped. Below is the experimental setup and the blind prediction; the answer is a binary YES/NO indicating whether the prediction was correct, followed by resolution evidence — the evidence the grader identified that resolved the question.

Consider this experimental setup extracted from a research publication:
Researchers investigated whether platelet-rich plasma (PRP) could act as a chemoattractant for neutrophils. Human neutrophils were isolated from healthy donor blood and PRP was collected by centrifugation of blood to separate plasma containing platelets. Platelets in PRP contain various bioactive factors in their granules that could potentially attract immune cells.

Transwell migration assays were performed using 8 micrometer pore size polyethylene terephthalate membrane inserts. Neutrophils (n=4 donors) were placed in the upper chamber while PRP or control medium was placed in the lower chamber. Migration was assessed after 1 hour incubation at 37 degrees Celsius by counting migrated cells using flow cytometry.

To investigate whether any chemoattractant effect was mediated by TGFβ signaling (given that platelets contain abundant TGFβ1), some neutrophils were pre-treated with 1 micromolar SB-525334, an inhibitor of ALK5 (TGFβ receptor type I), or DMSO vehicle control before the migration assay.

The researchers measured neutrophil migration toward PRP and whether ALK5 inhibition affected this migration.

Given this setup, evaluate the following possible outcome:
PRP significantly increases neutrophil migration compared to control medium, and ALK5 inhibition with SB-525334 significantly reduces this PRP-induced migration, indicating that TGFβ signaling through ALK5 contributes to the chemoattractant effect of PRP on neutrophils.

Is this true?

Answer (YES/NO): YES